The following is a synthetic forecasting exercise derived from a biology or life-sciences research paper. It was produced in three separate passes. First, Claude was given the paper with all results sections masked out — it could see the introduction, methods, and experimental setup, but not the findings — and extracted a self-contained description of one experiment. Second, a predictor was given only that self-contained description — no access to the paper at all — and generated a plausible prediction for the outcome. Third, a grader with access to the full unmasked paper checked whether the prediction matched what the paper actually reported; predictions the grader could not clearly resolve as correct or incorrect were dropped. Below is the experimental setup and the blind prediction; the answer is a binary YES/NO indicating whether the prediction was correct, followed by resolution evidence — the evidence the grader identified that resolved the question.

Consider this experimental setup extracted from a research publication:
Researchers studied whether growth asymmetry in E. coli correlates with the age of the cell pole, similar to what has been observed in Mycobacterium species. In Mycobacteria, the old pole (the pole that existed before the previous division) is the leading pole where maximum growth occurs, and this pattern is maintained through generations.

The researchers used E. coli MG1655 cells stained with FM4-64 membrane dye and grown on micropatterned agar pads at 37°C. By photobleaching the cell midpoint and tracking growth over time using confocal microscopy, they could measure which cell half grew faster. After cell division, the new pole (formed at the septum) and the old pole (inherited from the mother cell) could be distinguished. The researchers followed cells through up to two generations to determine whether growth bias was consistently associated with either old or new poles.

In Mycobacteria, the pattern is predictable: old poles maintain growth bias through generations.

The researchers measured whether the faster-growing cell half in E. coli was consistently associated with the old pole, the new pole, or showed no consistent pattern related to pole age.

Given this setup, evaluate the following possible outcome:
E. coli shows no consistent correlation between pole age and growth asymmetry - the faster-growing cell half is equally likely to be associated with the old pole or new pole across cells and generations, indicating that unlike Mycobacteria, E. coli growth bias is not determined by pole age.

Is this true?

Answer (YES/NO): YES